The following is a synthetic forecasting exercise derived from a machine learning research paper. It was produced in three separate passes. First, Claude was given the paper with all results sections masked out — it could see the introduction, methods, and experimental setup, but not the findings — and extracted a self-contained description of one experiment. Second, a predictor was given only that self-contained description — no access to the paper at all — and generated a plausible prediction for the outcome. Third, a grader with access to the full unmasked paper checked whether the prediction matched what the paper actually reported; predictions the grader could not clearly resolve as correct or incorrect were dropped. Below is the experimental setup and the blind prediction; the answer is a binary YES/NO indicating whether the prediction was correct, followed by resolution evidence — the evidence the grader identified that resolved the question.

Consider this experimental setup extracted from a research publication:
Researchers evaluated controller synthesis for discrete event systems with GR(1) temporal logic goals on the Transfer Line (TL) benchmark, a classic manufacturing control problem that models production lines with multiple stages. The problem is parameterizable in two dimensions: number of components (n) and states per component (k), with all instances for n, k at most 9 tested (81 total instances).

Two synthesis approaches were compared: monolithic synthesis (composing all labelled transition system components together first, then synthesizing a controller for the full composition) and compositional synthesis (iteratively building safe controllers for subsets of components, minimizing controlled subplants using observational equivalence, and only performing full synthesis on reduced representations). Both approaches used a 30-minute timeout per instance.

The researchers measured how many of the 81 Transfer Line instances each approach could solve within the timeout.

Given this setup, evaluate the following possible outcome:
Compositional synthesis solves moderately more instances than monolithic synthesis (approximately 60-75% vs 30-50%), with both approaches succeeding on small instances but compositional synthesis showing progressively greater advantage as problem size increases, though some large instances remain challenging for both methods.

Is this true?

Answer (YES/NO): NO